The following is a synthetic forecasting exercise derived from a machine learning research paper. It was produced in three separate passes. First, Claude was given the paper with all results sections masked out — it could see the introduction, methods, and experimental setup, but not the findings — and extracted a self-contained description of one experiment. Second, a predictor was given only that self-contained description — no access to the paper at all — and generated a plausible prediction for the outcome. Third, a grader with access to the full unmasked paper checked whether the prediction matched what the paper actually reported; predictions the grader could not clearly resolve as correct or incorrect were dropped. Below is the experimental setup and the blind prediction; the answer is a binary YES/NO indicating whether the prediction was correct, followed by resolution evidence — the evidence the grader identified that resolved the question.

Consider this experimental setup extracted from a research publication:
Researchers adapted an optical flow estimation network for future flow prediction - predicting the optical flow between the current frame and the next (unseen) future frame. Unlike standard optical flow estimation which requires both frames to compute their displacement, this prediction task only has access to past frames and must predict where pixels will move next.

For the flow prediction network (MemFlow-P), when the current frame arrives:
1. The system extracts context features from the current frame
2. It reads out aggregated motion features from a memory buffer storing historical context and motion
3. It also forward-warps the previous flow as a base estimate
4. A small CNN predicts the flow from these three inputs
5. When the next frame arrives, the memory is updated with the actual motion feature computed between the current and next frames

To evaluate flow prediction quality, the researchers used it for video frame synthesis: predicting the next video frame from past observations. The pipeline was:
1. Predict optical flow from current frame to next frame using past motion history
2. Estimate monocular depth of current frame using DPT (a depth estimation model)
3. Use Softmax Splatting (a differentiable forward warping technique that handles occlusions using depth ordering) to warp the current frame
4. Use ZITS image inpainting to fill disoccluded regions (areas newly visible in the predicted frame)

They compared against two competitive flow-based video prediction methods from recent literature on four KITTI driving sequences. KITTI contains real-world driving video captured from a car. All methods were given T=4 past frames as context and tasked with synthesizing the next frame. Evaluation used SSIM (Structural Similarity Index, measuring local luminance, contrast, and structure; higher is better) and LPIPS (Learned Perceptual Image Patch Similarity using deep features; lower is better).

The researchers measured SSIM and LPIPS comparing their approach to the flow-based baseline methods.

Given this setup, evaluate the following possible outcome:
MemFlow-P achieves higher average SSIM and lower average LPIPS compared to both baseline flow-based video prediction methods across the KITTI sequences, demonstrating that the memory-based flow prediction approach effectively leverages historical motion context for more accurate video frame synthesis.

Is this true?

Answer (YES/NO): NO